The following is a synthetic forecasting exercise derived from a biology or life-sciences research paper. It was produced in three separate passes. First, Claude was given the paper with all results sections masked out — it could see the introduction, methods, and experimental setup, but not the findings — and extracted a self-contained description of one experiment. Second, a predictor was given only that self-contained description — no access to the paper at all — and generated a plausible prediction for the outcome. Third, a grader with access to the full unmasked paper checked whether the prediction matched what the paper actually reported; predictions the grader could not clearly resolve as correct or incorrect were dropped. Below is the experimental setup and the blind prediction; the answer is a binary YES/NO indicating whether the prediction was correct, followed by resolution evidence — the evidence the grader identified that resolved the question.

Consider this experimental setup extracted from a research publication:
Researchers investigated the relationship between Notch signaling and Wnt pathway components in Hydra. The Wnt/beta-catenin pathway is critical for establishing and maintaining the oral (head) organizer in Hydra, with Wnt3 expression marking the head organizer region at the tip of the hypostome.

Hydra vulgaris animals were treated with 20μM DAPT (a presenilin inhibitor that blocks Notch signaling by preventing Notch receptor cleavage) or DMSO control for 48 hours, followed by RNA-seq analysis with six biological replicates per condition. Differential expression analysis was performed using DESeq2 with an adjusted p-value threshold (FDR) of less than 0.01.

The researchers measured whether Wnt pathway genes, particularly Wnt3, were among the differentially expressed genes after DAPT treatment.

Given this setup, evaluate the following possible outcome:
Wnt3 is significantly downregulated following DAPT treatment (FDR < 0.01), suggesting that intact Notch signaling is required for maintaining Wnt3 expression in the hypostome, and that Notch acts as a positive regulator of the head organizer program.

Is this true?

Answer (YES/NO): NO